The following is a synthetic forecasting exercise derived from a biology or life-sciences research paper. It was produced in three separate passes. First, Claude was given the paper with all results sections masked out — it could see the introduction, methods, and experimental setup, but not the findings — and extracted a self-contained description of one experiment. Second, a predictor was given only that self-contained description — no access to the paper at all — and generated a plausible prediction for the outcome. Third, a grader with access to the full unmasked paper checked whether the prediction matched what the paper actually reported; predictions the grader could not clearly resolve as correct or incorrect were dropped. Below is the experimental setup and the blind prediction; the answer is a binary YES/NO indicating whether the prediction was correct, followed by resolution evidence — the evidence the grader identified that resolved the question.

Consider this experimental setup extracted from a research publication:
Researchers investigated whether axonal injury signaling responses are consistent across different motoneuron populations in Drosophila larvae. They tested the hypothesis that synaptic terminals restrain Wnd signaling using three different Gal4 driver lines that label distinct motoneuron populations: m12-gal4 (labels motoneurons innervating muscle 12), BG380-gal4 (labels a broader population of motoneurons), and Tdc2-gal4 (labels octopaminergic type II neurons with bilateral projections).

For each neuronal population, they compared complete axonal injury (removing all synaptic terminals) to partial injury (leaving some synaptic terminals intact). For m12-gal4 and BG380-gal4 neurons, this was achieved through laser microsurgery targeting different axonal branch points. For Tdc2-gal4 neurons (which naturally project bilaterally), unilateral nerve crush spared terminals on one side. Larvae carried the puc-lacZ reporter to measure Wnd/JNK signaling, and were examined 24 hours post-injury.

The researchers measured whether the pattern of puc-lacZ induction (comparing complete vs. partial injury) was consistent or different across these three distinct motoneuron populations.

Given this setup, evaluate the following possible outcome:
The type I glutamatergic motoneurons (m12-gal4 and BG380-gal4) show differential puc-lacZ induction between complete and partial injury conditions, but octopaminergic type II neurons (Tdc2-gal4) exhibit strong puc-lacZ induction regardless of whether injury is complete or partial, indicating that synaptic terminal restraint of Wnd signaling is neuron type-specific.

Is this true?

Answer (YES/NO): NO